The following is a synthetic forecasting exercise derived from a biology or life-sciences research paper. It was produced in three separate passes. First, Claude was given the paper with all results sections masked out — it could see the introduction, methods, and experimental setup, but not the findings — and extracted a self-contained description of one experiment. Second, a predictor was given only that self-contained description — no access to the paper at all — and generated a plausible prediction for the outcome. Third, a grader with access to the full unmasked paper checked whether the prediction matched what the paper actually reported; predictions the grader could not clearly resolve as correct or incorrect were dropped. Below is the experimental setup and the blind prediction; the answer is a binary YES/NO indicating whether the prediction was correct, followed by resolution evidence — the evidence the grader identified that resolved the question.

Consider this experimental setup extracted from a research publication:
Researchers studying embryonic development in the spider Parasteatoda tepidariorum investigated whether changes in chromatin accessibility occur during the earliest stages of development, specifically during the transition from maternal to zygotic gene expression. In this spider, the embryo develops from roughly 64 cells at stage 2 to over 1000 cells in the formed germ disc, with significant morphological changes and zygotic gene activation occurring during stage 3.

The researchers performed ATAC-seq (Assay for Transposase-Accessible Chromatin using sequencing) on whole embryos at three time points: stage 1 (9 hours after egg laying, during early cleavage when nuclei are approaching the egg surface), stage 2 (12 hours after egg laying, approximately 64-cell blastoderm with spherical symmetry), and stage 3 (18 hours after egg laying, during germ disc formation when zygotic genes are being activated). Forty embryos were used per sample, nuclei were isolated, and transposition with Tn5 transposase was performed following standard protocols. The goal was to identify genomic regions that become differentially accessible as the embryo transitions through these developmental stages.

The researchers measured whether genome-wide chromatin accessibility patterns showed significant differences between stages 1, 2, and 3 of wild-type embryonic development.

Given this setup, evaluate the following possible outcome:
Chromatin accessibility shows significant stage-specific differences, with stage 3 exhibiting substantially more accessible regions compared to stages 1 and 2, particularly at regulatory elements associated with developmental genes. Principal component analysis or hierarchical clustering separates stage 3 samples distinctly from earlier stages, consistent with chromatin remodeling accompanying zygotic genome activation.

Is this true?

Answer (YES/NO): NO